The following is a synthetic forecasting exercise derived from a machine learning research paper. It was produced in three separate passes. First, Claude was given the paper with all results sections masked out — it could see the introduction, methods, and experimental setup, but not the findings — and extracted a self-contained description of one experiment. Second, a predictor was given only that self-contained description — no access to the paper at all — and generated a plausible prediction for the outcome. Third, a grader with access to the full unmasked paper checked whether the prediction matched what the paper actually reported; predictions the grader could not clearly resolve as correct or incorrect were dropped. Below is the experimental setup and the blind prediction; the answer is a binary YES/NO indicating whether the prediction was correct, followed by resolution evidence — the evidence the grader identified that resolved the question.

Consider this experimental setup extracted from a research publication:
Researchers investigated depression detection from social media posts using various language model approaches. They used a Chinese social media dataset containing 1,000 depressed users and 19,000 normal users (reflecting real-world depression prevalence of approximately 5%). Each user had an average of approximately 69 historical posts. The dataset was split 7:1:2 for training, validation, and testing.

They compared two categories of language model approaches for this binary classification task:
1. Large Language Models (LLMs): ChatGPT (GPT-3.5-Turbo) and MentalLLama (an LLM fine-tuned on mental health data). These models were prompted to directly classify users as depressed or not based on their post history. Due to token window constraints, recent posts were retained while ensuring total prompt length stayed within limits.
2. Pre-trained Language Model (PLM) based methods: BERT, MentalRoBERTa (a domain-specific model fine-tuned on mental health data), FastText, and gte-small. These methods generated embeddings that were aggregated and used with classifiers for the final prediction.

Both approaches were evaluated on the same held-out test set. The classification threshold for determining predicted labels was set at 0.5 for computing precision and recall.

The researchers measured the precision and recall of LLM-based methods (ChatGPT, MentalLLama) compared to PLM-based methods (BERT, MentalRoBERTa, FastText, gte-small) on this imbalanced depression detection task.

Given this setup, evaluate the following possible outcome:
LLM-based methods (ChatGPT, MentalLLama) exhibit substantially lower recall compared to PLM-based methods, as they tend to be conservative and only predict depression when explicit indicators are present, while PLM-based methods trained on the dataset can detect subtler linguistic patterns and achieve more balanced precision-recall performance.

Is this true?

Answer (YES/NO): NO